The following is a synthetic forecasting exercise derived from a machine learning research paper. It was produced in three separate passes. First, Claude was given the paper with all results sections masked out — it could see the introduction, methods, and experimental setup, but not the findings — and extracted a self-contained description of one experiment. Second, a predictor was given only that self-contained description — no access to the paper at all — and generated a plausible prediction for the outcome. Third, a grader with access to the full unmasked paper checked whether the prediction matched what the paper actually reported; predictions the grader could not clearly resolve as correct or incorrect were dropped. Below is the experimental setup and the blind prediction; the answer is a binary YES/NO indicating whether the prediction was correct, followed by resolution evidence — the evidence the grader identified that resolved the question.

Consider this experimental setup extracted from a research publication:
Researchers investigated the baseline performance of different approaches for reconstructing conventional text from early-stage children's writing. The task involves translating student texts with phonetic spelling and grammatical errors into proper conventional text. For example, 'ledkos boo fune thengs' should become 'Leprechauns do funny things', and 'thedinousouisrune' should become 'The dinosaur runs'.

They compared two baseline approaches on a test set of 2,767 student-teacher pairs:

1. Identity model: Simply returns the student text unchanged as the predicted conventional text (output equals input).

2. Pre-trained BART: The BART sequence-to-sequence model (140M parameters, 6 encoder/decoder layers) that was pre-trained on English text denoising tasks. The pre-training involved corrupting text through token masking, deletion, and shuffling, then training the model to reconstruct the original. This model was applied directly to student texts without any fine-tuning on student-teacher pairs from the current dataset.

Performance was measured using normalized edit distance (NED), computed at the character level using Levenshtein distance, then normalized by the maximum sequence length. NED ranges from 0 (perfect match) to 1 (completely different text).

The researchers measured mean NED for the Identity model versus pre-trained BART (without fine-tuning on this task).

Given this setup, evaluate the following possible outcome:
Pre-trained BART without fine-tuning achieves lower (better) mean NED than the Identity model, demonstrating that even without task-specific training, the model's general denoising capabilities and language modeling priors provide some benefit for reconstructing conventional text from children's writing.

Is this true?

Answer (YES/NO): NO